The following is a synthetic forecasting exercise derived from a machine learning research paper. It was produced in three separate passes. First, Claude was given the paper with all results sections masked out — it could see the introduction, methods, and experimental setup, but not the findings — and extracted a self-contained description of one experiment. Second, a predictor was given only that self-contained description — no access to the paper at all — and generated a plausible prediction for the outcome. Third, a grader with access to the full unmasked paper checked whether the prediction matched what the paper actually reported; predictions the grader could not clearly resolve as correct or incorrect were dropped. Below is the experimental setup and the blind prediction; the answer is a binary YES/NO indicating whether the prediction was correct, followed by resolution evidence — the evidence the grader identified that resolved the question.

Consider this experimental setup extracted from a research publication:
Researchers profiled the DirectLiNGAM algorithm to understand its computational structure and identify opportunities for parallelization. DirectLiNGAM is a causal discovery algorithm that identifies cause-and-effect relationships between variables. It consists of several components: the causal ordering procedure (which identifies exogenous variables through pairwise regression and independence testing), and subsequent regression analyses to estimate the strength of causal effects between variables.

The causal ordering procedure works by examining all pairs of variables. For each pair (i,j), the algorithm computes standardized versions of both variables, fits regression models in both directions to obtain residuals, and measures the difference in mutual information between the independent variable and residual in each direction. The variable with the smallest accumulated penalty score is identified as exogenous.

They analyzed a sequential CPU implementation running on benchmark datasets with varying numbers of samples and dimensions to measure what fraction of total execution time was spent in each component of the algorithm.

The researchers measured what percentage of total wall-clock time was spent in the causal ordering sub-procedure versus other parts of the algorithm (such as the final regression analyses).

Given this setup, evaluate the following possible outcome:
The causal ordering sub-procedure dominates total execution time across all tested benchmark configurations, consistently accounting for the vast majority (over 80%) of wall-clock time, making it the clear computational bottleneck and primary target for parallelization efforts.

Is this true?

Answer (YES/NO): YES